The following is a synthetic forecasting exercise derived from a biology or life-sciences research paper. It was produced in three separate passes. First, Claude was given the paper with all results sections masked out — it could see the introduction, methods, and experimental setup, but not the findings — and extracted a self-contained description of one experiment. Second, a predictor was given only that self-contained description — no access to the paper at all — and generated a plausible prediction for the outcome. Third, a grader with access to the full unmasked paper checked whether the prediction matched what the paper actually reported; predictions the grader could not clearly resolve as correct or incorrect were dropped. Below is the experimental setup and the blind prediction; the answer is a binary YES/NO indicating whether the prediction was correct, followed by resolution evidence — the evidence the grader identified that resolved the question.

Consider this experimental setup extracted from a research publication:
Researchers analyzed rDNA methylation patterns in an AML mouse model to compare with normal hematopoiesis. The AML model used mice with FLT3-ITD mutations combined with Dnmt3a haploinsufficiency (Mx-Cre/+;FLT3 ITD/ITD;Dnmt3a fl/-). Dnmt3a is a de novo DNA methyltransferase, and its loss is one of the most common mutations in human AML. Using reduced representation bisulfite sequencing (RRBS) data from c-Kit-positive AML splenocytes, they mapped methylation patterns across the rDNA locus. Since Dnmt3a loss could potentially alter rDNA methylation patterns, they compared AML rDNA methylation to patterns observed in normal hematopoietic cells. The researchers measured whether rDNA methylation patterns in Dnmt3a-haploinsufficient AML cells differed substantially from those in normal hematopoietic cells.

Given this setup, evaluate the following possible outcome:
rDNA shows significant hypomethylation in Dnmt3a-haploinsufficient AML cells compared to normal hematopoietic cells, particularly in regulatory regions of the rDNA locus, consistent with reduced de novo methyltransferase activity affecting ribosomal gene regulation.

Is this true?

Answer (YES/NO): NO